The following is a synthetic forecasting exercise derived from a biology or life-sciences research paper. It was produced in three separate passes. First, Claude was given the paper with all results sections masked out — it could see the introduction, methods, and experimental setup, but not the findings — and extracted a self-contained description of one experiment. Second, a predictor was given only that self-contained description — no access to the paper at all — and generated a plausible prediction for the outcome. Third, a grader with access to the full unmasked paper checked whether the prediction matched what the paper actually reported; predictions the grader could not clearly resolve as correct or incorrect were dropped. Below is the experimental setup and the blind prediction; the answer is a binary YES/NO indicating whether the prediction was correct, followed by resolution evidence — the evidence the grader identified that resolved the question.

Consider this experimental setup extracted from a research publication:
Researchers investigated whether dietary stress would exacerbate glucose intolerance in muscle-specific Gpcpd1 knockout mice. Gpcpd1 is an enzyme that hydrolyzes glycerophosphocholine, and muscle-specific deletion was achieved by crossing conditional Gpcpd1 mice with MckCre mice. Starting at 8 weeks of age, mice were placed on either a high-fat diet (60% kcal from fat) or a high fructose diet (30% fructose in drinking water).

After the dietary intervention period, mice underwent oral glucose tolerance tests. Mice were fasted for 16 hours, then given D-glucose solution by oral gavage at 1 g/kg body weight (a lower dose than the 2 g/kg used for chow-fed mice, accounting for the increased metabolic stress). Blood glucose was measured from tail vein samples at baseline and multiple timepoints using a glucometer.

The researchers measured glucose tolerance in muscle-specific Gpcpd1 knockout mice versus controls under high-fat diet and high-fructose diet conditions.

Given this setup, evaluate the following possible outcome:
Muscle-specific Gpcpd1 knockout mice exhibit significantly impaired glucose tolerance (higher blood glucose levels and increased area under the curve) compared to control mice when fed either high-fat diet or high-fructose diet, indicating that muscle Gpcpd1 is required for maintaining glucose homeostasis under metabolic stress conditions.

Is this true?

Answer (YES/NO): YES